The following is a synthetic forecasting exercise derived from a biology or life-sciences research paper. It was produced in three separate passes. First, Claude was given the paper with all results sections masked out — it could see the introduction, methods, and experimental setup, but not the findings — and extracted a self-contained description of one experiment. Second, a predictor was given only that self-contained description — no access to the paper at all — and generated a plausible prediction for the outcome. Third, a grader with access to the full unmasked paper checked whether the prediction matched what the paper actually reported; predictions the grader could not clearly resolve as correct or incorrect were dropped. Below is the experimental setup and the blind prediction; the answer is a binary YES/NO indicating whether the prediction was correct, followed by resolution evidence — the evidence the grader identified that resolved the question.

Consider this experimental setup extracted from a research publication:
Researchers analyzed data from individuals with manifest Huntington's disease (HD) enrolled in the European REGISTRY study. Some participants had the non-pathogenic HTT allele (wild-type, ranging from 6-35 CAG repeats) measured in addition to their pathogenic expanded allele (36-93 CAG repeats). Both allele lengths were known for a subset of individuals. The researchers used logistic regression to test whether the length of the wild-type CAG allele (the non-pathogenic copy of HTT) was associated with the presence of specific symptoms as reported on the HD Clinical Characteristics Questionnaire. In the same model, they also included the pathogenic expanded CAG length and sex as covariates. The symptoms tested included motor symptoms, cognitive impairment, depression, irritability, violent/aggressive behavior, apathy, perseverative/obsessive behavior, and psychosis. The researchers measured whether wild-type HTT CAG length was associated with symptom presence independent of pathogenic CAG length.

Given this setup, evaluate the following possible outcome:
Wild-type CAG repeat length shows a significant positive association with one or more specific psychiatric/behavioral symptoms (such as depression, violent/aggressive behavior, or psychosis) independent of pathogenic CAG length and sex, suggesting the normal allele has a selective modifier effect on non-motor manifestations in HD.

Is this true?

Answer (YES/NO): NO